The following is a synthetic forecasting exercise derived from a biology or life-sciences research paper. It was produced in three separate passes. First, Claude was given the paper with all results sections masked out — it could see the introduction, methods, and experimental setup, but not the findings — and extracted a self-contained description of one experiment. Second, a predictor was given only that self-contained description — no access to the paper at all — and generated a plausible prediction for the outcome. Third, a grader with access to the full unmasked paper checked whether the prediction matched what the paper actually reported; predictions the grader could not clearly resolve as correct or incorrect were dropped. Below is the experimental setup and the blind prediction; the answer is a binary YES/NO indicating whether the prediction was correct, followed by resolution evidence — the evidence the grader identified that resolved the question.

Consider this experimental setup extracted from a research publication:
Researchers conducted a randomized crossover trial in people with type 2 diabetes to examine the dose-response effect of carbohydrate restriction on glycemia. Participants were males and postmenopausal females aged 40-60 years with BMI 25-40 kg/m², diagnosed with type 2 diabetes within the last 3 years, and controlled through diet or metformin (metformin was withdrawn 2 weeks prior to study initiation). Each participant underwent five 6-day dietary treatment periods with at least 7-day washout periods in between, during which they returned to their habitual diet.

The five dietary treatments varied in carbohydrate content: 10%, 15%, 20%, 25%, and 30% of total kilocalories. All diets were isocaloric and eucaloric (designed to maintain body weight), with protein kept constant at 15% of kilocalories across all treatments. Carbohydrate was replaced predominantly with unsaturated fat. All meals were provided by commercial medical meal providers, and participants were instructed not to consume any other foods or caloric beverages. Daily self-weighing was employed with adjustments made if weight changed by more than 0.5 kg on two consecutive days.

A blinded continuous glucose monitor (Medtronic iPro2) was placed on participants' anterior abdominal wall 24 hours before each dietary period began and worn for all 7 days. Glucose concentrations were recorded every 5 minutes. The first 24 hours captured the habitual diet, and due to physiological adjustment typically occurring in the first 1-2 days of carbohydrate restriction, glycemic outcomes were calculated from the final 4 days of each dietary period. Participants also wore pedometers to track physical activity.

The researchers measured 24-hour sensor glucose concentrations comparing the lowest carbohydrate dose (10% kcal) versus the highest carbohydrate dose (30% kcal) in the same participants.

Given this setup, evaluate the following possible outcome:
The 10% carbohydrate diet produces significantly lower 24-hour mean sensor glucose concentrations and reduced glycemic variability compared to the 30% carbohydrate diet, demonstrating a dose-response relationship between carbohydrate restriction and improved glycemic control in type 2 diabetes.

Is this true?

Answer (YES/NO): NO